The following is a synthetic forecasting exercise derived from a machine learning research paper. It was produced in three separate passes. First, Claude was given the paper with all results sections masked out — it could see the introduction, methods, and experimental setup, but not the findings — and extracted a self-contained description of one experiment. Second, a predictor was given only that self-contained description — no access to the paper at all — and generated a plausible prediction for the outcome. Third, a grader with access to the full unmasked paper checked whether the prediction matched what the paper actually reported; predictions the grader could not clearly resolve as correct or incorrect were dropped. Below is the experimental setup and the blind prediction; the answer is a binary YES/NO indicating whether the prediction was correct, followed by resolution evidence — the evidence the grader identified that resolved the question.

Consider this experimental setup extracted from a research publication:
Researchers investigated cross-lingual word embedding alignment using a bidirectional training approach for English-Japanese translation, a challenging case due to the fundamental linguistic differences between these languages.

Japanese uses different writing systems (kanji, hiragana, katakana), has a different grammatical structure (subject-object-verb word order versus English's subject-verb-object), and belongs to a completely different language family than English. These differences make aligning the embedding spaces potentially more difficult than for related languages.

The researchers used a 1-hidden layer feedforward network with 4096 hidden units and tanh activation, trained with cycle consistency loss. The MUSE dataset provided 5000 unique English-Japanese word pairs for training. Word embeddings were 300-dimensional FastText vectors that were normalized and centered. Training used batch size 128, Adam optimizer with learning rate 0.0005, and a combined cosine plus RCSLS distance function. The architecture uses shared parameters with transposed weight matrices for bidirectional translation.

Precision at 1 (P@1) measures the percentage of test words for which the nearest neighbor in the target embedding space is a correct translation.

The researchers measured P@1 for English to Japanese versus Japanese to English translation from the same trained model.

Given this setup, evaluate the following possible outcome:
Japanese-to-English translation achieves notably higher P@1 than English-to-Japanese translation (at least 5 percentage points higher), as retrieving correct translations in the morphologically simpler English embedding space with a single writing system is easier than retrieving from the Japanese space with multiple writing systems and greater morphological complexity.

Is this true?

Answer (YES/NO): NO